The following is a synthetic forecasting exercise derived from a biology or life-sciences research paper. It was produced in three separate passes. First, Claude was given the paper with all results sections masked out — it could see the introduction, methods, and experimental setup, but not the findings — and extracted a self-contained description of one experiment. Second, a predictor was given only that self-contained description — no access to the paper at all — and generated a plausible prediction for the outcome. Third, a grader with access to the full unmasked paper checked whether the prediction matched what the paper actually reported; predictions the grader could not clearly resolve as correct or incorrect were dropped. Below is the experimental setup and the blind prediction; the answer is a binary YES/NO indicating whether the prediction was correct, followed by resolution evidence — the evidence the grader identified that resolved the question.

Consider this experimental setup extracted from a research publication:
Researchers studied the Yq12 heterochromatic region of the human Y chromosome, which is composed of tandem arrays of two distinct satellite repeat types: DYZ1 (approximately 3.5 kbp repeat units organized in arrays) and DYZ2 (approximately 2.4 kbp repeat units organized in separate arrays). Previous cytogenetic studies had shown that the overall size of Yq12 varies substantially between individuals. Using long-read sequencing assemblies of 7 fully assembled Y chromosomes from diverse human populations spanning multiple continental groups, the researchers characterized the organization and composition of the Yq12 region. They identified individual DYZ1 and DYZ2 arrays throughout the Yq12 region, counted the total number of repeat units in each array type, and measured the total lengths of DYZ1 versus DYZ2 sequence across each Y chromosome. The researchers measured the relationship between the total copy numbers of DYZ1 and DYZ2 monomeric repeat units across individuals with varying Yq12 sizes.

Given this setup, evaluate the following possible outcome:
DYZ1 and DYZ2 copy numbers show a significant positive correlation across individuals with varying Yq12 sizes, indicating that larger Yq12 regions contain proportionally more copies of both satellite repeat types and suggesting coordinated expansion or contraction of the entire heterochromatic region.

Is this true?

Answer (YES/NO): YES